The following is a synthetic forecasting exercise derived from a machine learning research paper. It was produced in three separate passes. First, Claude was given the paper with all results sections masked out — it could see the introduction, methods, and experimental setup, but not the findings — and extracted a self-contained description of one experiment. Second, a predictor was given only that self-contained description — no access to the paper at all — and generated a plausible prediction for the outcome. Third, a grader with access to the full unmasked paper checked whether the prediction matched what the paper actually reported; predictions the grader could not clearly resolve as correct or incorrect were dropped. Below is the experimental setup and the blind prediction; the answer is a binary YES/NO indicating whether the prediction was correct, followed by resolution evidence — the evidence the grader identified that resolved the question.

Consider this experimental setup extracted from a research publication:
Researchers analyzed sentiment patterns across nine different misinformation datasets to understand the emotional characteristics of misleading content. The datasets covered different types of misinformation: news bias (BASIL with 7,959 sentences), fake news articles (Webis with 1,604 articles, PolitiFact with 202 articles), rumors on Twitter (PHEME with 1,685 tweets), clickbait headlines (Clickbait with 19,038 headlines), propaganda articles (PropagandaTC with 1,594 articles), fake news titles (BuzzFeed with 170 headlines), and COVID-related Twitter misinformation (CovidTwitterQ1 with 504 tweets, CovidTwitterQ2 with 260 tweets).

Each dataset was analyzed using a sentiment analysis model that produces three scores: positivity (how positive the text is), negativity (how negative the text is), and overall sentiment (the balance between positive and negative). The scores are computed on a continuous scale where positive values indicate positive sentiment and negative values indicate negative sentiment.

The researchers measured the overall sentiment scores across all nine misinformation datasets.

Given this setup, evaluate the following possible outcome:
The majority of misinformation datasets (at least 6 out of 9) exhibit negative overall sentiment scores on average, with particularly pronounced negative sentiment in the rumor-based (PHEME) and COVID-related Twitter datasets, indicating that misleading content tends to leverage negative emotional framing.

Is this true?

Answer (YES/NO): NO